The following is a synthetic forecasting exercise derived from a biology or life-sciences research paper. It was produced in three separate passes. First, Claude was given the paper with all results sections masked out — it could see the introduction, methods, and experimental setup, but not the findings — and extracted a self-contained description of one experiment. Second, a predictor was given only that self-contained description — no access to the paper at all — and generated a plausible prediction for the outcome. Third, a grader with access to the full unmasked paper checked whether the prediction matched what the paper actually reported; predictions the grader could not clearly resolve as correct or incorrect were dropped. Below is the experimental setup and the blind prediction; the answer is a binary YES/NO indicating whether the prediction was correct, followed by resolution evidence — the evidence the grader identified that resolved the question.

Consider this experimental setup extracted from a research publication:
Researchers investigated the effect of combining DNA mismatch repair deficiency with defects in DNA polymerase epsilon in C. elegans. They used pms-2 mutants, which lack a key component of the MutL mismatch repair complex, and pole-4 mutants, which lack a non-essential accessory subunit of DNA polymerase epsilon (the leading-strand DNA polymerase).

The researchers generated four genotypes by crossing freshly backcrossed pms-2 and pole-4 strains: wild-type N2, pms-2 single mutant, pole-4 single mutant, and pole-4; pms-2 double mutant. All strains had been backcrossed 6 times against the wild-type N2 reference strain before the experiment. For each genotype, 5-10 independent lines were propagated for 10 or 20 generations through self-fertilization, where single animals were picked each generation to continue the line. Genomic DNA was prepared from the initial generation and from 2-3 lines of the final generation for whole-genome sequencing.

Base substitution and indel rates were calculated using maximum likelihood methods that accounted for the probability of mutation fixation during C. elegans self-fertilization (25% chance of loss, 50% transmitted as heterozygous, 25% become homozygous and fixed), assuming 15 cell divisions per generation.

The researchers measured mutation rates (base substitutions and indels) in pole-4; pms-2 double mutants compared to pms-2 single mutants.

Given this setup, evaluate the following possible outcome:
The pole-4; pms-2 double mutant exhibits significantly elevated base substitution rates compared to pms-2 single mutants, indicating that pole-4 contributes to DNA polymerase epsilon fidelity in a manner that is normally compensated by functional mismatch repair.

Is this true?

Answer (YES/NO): YES